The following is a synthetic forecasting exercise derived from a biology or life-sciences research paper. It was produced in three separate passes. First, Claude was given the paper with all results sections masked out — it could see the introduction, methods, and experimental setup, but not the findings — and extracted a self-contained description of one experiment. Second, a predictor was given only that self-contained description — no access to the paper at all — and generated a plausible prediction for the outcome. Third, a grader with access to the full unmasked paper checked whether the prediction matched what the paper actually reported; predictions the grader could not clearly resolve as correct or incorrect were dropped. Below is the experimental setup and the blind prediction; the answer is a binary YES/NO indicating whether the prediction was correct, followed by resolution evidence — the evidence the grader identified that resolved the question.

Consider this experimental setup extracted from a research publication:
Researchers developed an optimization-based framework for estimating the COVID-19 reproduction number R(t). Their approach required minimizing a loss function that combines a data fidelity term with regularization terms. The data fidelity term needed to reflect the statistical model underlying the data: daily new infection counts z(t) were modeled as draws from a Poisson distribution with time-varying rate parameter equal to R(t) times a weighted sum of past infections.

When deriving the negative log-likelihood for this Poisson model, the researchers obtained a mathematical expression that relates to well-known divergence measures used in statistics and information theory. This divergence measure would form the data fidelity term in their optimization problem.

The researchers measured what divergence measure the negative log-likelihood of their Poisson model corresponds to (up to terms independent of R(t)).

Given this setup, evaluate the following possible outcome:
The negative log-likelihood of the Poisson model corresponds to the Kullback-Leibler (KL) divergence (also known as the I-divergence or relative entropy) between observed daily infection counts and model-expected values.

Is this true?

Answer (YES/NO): YES